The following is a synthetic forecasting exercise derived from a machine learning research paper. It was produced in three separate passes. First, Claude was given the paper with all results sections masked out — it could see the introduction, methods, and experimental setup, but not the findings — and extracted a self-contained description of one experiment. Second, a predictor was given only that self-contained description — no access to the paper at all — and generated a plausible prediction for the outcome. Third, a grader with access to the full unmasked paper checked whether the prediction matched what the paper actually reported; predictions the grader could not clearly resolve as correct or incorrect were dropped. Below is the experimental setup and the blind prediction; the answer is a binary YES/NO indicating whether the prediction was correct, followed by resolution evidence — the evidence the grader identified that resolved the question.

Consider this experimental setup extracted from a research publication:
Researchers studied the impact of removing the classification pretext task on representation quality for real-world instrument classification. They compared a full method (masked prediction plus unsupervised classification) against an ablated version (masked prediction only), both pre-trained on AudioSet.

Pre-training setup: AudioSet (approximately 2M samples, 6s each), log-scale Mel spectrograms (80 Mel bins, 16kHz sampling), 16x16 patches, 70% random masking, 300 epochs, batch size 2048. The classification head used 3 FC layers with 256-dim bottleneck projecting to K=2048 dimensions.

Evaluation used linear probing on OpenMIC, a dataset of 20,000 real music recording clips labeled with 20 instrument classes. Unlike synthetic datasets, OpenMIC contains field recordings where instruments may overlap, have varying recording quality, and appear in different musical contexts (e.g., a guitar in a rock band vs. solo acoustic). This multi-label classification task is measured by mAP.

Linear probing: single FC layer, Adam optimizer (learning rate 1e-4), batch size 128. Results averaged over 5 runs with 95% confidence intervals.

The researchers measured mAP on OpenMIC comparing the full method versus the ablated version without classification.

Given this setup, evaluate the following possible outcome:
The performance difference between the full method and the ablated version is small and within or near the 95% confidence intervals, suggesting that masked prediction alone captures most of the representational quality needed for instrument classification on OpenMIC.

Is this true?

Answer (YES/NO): NO